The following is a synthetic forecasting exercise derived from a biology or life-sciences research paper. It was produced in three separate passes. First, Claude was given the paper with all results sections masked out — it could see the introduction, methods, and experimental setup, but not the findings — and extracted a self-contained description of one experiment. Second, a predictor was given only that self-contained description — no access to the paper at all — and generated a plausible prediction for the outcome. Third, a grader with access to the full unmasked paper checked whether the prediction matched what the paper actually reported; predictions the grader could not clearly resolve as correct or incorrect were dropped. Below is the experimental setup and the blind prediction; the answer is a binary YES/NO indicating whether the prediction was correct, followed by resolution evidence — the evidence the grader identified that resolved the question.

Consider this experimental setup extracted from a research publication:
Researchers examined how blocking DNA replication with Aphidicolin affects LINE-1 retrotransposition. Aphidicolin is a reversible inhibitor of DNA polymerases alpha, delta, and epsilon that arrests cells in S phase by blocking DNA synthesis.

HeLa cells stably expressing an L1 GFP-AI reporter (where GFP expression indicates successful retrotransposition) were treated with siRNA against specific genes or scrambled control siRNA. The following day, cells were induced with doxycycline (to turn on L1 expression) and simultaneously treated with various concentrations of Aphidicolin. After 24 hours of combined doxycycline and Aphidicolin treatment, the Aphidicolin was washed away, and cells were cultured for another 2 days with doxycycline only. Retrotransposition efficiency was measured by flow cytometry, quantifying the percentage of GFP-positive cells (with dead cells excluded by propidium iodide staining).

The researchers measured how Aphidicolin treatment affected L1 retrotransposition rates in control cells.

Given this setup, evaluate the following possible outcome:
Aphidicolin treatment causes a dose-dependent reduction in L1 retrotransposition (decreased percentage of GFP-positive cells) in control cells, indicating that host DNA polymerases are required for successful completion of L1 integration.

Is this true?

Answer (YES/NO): NO